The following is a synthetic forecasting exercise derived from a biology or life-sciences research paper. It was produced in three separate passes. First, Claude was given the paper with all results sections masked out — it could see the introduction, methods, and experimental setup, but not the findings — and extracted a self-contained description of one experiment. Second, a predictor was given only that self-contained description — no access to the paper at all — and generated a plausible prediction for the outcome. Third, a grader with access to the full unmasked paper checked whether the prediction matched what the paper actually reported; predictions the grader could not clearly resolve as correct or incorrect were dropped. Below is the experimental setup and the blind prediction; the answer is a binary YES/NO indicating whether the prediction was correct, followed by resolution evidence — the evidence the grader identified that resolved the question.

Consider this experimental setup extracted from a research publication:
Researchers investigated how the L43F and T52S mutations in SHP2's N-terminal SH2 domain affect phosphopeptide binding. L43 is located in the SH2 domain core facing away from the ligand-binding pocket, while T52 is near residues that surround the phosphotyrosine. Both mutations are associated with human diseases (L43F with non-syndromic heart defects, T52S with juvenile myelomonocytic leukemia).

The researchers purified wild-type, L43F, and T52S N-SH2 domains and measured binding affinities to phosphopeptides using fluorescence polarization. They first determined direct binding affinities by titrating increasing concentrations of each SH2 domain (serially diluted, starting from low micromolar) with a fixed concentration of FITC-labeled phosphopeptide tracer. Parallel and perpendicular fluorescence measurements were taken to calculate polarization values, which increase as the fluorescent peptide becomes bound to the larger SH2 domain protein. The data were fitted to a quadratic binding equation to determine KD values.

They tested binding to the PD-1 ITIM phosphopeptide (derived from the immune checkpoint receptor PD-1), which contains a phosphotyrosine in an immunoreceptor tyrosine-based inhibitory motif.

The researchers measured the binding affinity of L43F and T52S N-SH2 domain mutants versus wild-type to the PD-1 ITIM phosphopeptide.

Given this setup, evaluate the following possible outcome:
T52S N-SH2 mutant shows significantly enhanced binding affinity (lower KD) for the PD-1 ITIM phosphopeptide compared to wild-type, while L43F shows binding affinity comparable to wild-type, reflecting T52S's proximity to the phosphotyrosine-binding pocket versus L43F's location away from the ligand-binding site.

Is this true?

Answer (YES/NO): NO